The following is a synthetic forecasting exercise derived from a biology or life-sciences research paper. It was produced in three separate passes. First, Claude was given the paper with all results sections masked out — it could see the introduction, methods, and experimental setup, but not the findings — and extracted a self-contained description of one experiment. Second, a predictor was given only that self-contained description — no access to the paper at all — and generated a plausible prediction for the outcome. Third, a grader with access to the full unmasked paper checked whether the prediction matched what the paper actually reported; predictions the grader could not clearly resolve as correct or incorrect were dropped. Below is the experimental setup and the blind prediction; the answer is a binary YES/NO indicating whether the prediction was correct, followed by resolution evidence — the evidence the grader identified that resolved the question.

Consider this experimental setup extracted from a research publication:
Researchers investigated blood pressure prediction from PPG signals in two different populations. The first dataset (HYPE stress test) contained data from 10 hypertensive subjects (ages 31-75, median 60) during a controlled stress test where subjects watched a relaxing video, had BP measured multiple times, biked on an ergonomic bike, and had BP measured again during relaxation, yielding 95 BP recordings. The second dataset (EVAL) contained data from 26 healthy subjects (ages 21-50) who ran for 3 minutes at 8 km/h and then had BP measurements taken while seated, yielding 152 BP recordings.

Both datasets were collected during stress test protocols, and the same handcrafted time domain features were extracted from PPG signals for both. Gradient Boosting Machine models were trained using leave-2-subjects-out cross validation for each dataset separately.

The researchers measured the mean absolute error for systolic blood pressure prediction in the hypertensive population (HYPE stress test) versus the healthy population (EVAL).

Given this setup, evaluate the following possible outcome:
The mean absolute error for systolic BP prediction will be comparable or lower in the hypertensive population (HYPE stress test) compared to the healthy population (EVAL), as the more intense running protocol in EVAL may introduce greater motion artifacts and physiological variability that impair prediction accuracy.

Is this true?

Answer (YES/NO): YES